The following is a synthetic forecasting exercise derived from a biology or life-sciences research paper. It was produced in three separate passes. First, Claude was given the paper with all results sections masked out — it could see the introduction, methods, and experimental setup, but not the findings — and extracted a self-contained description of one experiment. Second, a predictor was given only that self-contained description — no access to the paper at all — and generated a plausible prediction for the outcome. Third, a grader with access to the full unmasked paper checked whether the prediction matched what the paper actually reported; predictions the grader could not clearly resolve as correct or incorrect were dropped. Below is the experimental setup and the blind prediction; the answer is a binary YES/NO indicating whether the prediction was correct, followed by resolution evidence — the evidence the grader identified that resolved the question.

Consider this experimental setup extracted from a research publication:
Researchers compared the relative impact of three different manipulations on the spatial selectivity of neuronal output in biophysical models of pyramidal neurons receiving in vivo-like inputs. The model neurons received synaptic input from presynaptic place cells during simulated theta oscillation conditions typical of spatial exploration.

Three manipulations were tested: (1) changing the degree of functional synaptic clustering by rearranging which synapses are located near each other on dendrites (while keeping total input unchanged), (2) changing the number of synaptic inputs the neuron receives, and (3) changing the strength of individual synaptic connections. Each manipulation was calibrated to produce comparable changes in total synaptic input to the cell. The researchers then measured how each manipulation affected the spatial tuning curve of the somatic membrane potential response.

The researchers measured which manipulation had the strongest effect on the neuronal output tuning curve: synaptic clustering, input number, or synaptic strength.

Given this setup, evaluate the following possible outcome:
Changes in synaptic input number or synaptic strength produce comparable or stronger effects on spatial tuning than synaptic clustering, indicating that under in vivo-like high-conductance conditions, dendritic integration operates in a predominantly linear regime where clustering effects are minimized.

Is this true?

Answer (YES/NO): YES